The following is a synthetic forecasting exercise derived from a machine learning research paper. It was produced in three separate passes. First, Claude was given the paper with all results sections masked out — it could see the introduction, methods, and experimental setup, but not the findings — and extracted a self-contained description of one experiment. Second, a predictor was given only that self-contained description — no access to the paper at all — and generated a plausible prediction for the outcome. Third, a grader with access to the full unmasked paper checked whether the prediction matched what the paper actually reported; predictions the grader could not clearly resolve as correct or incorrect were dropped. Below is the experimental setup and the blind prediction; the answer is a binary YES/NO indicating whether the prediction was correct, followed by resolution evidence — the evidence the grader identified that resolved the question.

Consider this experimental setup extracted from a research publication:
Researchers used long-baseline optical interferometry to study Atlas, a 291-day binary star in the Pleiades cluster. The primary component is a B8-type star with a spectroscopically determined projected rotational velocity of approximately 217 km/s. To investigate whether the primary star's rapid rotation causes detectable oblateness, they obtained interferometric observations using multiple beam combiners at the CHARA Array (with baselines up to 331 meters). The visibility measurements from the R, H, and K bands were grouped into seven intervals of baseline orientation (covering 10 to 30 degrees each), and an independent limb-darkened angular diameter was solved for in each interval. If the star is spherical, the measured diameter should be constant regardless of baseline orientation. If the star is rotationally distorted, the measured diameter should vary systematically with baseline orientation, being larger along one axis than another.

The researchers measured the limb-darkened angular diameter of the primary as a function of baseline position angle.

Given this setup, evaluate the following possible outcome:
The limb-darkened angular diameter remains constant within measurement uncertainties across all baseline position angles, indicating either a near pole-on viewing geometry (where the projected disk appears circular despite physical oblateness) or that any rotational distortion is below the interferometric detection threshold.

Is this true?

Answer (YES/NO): NO